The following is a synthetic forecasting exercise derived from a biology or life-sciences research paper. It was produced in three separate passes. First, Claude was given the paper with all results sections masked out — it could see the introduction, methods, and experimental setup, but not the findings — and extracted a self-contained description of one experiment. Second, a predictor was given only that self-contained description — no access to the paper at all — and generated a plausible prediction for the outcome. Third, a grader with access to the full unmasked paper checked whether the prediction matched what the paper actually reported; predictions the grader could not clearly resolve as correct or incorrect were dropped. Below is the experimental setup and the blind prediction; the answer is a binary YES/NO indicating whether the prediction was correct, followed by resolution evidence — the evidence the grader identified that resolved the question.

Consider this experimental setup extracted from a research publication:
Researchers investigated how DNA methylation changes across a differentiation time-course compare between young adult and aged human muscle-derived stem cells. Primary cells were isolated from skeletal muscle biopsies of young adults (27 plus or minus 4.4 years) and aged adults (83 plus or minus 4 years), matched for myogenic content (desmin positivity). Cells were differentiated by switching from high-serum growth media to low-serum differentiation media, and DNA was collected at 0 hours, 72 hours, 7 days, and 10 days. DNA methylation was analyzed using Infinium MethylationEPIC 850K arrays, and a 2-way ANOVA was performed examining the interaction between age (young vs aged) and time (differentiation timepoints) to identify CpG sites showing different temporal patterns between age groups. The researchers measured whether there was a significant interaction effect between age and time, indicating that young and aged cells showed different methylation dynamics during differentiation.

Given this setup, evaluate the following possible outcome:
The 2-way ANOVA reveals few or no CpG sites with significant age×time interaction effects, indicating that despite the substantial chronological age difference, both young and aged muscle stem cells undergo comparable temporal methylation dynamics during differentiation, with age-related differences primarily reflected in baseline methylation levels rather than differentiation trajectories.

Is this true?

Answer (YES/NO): NO